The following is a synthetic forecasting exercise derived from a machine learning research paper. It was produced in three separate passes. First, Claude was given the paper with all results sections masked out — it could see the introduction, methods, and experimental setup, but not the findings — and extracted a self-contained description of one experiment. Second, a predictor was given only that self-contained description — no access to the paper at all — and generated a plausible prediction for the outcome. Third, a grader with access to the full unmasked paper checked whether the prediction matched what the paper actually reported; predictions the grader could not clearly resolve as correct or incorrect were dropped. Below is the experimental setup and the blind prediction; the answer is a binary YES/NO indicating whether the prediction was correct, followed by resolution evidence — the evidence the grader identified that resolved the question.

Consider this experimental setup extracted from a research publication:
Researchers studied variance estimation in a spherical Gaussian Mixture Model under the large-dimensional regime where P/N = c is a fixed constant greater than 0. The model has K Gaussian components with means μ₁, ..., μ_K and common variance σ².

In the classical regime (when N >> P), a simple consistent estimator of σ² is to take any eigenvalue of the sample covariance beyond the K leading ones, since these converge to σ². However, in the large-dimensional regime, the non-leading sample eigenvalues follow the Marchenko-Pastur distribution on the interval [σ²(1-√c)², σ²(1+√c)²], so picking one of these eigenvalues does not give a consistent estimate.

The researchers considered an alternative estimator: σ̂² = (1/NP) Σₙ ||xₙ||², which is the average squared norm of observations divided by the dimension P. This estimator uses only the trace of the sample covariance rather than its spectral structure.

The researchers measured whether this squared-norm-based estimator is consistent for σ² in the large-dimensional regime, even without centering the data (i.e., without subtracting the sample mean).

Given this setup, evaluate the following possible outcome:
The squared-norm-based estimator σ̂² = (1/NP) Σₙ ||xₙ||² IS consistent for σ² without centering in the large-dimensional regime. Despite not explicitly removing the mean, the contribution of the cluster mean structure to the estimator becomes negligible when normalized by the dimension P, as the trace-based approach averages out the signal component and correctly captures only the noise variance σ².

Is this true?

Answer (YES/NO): YES